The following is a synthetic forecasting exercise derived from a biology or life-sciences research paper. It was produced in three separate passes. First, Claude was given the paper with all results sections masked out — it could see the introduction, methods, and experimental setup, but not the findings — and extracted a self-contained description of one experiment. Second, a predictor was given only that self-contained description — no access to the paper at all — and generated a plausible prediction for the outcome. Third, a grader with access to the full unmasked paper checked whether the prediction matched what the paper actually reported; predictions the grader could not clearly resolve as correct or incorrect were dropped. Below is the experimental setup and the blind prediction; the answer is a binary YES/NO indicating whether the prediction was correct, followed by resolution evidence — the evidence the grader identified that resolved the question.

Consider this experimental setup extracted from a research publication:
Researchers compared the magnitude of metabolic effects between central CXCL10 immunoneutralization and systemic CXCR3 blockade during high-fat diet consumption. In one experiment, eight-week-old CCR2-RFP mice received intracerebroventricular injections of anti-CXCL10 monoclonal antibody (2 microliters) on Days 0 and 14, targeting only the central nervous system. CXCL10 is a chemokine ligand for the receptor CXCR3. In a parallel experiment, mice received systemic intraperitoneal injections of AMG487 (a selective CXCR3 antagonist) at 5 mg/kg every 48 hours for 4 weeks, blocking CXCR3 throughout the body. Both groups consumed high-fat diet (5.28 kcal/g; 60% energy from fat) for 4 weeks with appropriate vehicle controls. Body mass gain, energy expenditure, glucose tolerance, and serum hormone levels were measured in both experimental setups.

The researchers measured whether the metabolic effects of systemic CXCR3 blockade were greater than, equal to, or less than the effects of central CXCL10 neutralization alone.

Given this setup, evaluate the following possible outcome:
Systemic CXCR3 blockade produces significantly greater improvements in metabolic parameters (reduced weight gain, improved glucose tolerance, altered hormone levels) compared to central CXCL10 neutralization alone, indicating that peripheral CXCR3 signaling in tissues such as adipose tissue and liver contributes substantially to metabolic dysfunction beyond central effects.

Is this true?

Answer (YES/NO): NO